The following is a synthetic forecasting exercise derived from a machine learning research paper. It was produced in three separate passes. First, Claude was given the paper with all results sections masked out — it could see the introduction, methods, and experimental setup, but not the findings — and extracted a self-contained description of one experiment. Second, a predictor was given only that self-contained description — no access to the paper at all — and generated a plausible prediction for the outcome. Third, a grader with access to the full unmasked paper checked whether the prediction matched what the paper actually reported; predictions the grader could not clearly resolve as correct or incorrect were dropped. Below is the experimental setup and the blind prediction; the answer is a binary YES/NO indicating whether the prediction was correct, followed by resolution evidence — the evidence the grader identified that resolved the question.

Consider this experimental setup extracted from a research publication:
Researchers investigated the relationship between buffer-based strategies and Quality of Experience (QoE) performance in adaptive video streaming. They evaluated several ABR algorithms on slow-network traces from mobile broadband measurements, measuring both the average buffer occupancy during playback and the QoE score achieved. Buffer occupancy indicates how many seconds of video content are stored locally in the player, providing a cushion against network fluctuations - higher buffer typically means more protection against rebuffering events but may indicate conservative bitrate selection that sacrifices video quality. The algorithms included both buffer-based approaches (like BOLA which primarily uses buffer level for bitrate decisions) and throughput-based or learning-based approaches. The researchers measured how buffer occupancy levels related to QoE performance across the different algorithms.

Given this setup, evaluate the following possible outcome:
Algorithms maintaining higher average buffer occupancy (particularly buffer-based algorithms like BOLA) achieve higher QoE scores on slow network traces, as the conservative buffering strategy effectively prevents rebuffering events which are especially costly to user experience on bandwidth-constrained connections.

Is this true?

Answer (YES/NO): NO